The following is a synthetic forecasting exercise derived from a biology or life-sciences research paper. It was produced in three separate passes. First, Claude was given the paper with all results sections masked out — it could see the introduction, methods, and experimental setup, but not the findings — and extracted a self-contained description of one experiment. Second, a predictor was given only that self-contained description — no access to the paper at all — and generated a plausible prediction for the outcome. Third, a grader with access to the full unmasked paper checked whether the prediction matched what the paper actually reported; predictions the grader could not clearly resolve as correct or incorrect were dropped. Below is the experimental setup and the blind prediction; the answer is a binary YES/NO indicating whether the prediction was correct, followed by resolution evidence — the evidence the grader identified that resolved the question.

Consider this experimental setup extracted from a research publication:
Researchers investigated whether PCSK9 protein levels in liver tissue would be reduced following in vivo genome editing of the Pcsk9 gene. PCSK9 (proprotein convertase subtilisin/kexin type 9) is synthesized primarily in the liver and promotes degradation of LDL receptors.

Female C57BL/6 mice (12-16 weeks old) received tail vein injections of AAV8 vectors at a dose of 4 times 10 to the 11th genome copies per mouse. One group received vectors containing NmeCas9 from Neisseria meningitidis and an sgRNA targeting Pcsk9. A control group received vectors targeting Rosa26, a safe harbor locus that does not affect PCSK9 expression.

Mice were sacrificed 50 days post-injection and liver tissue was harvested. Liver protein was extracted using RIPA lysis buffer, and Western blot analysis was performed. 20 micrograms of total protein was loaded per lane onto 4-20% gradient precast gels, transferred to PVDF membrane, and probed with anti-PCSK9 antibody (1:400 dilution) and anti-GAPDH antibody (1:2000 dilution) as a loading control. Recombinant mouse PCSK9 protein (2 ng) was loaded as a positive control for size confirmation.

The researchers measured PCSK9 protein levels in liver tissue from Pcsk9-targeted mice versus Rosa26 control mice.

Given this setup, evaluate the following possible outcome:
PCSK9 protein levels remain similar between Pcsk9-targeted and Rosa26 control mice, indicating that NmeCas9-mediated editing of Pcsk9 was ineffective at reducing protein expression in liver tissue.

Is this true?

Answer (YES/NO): NO